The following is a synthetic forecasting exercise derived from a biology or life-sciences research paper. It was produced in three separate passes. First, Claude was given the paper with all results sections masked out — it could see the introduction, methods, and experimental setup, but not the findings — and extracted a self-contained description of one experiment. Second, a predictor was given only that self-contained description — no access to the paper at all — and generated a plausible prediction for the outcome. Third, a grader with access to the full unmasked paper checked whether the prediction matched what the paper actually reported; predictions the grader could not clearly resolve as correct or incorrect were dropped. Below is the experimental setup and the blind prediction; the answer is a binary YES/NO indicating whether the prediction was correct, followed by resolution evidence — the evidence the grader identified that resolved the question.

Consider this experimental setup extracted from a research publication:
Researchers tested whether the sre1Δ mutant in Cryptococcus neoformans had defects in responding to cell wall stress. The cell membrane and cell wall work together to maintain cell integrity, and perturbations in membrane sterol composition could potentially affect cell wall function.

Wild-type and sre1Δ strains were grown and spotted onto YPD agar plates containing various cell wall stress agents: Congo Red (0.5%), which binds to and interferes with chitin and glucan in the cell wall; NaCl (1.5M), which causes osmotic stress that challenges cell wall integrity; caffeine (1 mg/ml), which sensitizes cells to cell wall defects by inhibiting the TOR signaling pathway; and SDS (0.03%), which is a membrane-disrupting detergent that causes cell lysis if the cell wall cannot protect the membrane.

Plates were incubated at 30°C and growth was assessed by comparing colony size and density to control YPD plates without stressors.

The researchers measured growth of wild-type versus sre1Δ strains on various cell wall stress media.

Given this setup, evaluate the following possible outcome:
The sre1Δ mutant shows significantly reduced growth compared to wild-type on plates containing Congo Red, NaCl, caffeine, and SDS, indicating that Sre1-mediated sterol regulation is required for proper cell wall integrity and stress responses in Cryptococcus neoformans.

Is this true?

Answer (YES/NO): NO